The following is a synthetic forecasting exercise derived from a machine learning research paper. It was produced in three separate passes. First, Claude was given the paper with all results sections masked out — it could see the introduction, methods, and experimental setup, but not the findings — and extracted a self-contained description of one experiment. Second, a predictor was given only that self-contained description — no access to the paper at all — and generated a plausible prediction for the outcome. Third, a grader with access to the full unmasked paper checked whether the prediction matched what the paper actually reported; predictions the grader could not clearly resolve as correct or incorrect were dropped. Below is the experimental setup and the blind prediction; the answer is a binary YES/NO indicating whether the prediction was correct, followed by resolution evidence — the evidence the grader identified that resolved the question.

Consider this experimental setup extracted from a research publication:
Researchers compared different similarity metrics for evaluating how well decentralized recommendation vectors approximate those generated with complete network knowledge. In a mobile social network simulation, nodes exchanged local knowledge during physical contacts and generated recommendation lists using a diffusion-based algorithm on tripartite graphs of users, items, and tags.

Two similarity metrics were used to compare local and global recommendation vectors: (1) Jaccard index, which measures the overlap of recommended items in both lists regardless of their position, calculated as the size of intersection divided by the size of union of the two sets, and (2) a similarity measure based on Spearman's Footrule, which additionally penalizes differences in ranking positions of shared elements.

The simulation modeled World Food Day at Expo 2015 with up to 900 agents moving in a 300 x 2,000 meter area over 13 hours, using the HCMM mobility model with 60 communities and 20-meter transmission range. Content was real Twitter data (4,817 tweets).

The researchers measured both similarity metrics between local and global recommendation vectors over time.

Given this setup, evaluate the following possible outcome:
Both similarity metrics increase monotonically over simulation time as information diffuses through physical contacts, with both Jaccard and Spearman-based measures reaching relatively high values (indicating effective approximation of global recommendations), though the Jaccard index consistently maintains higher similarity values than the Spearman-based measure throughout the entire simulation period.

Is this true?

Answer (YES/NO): NO